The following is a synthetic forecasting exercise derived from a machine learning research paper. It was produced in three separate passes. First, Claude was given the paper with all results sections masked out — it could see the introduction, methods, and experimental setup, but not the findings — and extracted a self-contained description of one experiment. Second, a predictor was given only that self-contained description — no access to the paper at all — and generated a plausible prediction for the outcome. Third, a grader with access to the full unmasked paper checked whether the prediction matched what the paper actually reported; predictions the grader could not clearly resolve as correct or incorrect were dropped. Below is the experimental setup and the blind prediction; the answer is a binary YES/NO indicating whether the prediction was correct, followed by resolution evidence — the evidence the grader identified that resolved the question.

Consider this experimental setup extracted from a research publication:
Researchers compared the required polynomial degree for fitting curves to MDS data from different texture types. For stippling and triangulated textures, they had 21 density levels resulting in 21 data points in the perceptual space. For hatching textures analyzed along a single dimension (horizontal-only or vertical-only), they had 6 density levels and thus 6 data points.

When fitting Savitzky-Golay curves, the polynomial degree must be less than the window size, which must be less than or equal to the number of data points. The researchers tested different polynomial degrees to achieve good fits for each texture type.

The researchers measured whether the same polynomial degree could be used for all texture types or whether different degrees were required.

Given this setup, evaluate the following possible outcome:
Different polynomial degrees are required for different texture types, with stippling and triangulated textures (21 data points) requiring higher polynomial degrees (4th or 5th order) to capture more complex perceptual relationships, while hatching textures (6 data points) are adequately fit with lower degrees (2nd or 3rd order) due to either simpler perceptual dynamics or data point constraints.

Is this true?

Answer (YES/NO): NO